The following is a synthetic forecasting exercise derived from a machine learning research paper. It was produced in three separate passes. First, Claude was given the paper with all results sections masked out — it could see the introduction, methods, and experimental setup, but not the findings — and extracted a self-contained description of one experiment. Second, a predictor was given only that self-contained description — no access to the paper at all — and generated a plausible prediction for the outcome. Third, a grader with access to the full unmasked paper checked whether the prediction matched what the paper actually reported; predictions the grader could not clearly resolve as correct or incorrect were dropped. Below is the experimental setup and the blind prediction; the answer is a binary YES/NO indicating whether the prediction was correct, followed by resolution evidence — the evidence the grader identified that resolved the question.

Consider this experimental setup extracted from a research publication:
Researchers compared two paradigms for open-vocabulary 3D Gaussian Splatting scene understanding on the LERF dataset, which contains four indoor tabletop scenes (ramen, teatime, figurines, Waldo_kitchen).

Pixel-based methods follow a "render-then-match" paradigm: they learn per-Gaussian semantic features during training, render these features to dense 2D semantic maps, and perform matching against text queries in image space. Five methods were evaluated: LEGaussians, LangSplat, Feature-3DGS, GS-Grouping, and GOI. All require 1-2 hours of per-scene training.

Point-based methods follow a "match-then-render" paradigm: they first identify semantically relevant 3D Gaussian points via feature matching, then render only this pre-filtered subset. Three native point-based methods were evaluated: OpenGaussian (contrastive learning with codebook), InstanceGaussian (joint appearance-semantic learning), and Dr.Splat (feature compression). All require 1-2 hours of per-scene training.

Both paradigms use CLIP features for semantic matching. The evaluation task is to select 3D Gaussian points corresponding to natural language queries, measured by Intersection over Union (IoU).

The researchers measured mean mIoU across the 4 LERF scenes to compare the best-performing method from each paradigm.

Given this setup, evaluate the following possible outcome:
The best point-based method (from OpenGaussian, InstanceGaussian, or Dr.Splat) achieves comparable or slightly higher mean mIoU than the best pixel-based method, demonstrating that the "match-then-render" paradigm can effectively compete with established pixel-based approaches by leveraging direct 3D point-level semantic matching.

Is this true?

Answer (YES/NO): NO